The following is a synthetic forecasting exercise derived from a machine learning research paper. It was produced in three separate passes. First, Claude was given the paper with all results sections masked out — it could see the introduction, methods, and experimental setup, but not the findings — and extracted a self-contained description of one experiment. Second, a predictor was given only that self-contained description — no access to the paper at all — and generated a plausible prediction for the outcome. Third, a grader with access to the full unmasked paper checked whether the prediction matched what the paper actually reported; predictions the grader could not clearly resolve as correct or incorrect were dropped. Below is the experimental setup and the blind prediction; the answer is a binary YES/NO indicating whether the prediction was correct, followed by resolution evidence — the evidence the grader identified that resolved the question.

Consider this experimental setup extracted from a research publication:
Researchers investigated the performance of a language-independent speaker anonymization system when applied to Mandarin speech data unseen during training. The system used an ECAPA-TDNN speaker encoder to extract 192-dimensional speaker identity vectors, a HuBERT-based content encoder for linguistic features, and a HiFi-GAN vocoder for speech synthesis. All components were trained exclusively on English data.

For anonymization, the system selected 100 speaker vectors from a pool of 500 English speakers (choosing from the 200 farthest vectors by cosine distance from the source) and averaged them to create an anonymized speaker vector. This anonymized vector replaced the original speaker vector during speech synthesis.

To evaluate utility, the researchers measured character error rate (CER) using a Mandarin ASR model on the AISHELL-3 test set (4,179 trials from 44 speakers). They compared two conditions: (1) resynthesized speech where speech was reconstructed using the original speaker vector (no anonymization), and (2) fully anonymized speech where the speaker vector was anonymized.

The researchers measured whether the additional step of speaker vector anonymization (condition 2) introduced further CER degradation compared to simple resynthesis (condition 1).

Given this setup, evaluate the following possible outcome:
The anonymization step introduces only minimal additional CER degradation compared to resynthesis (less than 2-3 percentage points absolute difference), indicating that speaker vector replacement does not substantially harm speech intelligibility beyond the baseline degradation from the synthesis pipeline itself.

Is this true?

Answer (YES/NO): NO